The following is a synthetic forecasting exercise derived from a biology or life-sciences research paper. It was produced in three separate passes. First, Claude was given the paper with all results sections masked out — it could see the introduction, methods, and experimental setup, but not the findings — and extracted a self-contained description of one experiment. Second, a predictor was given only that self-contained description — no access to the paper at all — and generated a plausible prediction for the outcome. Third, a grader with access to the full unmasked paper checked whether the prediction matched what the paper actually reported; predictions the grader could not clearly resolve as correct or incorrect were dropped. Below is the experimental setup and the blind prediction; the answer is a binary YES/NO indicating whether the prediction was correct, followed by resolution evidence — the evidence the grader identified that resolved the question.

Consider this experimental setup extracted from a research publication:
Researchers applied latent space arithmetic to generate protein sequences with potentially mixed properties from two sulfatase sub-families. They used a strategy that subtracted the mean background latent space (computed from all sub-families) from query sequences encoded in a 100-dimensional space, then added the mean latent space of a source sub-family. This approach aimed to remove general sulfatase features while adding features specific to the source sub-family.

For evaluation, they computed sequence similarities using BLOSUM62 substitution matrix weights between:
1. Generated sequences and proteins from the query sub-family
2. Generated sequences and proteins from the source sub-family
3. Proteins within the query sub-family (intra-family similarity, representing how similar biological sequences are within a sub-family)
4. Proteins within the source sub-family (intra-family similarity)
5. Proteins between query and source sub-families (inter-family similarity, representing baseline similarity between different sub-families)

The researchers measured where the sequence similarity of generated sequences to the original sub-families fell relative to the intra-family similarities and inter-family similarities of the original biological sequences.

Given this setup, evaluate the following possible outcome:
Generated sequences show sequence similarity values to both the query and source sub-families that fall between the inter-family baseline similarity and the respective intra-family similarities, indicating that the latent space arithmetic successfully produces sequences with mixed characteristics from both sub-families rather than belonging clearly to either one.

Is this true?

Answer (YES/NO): YES